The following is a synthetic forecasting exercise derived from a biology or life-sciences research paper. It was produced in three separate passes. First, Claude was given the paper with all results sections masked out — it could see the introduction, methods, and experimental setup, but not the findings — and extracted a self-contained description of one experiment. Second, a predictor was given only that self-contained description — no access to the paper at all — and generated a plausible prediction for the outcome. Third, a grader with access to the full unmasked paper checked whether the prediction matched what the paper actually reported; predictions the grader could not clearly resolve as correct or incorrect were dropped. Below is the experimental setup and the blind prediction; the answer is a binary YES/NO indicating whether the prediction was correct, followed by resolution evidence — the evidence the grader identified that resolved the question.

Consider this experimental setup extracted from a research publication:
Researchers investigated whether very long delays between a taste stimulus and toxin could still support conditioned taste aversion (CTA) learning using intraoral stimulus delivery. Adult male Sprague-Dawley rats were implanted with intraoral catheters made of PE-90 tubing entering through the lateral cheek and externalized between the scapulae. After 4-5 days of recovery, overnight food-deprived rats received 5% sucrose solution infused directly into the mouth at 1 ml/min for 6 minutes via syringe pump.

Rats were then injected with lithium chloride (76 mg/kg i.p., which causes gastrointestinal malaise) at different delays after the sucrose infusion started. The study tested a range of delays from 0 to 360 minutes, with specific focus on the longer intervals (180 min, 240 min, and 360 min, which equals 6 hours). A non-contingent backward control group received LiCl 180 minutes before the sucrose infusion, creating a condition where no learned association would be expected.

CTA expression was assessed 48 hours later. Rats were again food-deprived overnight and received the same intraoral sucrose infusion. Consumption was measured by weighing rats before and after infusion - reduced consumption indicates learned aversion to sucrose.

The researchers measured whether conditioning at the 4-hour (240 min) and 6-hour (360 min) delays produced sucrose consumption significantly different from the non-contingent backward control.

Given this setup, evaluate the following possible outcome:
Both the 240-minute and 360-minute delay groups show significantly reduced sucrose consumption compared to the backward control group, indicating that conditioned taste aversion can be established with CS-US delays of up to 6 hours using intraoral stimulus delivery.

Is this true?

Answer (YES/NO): NO